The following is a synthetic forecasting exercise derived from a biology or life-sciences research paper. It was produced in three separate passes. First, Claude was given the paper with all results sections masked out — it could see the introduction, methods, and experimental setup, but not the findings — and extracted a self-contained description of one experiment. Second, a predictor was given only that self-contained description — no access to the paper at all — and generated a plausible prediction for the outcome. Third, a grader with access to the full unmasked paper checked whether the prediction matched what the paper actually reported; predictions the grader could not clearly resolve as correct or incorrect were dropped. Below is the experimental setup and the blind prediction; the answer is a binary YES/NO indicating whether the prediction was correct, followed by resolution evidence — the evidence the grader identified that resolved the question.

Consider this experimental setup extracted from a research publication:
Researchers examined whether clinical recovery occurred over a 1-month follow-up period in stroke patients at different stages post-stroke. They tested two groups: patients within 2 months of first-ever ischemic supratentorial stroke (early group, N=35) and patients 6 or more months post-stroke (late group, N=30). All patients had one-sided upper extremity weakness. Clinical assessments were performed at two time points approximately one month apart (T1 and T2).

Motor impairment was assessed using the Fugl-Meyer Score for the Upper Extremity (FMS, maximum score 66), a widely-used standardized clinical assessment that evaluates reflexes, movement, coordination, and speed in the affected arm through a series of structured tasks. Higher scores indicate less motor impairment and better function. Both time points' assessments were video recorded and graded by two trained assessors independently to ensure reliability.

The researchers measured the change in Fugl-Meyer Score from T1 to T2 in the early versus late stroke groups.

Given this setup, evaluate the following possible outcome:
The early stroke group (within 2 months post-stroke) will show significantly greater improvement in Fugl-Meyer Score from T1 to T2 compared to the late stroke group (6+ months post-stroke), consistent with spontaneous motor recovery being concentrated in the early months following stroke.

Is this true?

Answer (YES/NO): YES